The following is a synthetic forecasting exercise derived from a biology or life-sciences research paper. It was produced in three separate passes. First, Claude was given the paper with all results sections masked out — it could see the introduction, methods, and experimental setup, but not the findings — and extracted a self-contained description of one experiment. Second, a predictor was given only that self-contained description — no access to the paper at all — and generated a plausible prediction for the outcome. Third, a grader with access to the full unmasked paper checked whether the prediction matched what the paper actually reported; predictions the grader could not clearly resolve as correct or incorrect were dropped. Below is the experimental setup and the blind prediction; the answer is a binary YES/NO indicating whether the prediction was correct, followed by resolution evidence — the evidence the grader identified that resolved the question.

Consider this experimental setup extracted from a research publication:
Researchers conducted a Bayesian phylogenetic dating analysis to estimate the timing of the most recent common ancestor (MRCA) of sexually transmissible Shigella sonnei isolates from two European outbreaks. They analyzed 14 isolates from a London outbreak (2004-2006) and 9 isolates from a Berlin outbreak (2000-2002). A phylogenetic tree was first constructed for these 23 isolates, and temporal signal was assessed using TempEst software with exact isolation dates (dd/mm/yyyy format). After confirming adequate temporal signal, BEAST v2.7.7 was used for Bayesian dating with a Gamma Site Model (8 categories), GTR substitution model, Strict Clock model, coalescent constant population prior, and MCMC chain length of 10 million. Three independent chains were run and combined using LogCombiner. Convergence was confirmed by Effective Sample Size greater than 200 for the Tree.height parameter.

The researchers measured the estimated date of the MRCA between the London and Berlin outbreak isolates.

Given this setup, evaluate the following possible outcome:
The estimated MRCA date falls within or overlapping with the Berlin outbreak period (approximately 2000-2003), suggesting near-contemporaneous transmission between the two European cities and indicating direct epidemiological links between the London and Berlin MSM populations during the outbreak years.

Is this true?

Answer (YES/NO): NO